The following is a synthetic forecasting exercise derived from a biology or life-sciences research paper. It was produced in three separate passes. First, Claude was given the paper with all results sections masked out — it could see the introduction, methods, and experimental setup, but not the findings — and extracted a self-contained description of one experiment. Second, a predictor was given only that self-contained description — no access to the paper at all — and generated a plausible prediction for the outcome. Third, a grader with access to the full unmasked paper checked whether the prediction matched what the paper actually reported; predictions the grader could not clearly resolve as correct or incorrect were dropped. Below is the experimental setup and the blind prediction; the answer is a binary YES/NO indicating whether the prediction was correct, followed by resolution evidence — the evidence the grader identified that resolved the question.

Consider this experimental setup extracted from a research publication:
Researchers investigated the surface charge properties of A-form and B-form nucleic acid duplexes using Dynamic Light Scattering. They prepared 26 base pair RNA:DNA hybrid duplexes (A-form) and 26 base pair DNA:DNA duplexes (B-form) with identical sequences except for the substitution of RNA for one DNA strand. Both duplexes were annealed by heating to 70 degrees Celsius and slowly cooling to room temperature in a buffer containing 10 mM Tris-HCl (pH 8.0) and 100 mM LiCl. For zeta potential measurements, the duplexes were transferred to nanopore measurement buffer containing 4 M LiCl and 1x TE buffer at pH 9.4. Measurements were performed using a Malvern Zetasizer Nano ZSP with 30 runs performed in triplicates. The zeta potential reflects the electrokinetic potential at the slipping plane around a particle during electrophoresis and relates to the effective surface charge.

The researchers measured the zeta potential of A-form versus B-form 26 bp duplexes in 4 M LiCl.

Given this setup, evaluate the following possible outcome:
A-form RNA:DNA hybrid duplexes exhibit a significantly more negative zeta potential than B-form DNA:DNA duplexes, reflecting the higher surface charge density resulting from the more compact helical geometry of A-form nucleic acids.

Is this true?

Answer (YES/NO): NO